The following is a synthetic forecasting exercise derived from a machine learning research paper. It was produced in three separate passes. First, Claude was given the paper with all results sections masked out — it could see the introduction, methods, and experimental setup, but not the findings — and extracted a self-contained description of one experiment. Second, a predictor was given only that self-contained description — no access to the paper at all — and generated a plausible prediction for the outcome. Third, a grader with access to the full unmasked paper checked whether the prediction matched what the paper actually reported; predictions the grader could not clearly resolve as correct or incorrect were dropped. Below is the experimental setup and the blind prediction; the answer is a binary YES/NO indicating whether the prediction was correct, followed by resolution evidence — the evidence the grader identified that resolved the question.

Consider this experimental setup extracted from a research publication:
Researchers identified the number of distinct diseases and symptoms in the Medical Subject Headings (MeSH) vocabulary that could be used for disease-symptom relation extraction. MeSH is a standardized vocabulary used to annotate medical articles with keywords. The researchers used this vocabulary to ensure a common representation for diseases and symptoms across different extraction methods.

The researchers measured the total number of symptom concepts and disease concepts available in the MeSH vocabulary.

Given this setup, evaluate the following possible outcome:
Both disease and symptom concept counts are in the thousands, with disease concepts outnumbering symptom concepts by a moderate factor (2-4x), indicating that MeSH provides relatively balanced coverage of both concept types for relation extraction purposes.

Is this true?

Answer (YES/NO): NO